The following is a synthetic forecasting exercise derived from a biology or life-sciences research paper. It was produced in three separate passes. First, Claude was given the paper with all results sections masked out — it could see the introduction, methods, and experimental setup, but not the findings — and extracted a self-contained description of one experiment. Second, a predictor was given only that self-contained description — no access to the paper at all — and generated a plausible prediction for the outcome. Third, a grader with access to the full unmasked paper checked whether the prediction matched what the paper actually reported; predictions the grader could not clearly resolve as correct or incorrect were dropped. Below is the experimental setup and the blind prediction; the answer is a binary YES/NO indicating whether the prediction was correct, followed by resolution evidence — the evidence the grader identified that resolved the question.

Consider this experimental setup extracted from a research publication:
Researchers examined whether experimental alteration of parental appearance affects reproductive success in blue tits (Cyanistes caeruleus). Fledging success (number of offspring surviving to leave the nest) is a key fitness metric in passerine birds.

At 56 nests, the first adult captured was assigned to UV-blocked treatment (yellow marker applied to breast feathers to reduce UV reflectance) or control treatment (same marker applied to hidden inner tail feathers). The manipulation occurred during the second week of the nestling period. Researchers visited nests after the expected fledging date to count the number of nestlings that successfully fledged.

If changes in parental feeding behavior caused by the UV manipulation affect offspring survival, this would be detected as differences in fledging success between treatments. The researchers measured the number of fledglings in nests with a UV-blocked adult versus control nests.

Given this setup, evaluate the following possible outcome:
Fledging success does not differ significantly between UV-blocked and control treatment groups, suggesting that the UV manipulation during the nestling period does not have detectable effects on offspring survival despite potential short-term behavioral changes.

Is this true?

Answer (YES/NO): YES